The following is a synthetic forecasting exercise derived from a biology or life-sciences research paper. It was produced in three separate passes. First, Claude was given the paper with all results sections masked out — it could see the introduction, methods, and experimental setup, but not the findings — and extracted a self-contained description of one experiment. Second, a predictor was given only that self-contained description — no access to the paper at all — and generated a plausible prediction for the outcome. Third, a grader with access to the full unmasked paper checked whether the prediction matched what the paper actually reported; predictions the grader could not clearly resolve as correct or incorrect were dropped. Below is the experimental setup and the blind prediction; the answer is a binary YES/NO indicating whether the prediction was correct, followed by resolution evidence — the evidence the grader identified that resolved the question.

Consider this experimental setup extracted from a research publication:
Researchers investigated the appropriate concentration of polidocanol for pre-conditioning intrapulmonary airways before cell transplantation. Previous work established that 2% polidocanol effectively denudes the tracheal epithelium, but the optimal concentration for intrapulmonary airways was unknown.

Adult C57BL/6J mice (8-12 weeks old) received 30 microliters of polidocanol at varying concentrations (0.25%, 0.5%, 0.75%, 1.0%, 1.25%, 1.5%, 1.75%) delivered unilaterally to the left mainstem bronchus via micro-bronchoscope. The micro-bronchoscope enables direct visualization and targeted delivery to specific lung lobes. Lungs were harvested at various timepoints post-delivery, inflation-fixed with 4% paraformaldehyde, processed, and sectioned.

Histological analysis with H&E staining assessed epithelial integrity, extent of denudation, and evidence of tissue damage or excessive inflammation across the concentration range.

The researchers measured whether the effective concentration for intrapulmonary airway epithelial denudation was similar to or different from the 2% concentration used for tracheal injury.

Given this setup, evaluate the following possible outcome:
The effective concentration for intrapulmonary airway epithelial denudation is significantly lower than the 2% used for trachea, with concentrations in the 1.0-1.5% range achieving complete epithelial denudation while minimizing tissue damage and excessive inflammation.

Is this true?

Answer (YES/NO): NO